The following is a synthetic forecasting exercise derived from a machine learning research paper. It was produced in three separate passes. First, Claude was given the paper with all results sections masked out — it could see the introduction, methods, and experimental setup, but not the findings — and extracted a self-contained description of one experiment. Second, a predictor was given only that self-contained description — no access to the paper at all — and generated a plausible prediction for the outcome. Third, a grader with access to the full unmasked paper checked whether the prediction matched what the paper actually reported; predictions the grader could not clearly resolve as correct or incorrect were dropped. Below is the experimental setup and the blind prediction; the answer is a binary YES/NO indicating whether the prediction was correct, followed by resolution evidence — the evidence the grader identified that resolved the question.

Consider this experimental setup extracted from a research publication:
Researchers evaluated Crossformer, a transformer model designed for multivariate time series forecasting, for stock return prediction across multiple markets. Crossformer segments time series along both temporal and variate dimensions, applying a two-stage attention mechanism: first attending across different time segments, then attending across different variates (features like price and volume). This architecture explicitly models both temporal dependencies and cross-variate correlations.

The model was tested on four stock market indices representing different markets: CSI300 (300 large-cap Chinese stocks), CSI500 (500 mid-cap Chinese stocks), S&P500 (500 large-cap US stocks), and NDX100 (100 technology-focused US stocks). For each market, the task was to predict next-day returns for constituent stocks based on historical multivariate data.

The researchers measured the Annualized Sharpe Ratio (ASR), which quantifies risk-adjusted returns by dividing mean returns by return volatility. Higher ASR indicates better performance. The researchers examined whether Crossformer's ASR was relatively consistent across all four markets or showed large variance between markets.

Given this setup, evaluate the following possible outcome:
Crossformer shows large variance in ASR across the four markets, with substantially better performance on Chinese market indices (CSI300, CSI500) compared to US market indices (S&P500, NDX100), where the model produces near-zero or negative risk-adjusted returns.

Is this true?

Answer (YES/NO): NO